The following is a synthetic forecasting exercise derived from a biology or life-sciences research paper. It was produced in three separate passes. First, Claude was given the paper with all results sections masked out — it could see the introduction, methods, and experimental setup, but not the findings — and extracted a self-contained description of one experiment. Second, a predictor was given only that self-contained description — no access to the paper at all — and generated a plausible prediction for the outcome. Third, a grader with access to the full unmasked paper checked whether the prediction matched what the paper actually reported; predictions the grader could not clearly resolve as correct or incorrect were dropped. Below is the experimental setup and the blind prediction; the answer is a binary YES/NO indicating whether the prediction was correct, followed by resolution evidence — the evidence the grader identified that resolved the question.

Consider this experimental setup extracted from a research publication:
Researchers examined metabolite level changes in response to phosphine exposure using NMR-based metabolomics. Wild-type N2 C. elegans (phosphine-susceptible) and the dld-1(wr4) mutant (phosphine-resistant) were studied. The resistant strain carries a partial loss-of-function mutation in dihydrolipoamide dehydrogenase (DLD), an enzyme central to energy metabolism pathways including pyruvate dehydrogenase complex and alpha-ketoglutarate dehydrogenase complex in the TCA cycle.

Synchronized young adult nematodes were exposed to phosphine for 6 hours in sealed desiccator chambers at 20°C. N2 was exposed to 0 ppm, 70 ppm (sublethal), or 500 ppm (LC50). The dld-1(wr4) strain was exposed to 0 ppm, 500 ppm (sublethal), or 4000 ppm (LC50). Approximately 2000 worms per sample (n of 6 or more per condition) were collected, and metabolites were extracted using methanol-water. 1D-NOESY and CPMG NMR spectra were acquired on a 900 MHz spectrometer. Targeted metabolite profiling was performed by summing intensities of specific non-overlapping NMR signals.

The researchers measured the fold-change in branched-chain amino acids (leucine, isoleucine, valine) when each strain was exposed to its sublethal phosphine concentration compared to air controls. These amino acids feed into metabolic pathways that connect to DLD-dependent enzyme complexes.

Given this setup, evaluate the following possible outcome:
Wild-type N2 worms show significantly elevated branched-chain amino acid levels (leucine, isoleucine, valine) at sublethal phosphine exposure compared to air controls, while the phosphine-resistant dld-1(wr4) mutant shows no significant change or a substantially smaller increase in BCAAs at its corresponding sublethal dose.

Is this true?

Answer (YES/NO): NO